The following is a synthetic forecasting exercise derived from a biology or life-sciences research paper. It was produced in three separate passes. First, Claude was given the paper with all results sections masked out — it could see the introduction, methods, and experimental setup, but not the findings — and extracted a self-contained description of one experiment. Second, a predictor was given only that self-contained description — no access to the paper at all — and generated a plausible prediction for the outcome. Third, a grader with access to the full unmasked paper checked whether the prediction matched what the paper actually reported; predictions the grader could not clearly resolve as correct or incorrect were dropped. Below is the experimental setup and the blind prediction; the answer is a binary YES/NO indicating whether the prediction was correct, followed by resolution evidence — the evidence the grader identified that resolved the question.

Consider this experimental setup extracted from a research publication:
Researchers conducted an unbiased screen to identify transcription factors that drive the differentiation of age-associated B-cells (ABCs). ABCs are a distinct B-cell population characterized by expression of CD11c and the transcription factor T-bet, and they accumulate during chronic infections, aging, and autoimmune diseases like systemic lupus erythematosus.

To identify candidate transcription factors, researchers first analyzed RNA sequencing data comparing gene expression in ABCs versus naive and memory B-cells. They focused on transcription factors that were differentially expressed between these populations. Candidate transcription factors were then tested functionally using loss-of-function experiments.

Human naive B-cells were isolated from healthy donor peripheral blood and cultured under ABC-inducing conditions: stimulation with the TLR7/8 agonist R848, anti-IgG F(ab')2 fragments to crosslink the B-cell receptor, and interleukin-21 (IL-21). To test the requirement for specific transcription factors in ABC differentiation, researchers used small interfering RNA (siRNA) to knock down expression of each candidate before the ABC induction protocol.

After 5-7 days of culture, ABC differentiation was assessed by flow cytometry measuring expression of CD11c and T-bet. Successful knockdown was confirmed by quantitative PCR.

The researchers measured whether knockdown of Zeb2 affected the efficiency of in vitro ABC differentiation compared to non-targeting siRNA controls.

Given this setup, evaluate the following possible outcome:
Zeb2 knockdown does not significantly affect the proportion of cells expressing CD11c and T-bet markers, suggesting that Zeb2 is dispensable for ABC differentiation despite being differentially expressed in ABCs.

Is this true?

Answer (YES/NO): NO